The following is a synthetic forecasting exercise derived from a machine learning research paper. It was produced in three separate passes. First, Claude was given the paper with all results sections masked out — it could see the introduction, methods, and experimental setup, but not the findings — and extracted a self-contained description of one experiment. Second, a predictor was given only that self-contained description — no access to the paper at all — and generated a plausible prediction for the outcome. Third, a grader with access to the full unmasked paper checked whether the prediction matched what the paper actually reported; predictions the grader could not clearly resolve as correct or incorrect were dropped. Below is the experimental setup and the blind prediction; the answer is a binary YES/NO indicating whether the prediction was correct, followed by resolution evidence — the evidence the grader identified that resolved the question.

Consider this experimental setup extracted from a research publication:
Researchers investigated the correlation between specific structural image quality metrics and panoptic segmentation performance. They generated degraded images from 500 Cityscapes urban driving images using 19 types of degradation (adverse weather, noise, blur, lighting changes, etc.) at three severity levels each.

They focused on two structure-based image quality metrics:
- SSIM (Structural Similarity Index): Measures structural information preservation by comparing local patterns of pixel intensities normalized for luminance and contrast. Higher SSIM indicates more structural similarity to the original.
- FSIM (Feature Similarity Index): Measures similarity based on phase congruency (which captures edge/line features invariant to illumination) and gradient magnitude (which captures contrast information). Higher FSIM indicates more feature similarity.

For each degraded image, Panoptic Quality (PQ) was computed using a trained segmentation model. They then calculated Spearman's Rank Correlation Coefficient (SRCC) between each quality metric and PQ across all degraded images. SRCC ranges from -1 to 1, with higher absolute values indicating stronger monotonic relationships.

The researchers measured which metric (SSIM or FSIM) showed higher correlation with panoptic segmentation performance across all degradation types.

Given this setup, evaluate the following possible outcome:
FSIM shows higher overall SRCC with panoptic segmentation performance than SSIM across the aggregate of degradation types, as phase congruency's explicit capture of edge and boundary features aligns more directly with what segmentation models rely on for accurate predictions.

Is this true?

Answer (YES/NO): NO